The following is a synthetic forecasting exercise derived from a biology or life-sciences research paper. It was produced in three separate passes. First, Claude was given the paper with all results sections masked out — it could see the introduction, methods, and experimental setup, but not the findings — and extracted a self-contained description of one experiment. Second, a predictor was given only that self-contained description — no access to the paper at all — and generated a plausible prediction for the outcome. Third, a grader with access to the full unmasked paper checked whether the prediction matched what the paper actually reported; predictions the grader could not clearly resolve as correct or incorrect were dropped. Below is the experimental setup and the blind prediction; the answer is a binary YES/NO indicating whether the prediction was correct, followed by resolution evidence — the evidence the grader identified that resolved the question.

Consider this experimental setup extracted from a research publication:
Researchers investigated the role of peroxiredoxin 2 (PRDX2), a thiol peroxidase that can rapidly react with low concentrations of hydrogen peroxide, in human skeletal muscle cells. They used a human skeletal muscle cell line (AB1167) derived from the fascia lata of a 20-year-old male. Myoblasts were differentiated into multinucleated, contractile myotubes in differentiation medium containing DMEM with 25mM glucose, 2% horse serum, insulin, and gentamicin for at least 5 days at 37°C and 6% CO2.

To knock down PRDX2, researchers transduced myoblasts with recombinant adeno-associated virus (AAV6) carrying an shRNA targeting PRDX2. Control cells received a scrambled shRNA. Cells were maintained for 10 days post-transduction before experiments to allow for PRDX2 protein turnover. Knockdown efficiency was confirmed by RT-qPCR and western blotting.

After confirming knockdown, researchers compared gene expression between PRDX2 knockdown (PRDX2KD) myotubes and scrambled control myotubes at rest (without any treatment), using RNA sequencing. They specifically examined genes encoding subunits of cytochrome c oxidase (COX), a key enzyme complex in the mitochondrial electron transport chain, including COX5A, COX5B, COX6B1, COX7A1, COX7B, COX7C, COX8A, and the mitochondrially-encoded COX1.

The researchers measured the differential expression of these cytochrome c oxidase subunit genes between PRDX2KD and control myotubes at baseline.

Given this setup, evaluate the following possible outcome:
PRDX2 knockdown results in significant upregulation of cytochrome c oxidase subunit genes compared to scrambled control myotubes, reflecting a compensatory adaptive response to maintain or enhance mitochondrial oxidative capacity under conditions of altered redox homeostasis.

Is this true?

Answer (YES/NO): NO